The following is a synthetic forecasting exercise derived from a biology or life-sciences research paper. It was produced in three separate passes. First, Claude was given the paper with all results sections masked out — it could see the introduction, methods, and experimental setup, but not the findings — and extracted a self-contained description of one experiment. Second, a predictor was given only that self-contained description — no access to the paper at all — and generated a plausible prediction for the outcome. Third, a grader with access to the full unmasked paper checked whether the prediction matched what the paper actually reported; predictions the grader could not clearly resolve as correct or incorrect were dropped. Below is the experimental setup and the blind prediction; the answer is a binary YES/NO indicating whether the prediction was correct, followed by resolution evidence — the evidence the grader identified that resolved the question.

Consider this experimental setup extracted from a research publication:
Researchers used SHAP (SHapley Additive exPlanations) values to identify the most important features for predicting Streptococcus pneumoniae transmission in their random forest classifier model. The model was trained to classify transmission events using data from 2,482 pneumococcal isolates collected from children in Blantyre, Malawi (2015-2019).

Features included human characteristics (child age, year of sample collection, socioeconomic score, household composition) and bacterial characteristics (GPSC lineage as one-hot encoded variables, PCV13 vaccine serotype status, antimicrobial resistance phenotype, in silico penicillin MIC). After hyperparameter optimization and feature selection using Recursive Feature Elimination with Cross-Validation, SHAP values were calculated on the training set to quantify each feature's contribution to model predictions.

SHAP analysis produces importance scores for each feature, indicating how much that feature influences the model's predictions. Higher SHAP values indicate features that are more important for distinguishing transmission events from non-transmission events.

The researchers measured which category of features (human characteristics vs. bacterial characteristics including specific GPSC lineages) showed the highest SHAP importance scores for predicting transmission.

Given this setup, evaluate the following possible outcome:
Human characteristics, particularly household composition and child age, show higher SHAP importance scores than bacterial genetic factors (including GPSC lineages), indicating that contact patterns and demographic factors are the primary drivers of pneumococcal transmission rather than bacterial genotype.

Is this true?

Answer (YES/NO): NO